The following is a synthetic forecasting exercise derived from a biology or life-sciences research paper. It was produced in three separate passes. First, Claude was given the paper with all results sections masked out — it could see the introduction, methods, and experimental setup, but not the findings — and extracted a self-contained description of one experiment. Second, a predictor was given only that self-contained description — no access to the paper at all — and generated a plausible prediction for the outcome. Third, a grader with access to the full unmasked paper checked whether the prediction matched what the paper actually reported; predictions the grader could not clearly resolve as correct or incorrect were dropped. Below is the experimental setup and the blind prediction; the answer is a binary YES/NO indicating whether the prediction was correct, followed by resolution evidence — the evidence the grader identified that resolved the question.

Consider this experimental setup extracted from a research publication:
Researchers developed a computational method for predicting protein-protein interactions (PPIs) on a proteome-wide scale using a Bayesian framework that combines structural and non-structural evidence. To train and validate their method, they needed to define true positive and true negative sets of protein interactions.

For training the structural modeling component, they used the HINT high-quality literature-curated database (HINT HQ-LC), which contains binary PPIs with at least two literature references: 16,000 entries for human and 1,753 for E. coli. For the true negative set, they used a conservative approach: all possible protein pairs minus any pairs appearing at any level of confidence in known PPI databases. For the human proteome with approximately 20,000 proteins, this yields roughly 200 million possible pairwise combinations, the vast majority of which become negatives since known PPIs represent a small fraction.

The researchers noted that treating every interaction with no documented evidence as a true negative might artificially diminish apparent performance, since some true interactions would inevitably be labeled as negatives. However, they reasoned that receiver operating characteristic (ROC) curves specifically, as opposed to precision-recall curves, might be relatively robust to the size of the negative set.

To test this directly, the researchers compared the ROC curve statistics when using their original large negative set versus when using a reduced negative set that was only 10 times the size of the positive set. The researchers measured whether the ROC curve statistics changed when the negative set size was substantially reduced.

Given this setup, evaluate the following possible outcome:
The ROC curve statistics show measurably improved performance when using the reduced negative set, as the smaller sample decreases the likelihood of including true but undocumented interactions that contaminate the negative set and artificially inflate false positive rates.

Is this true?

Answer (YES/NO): NO